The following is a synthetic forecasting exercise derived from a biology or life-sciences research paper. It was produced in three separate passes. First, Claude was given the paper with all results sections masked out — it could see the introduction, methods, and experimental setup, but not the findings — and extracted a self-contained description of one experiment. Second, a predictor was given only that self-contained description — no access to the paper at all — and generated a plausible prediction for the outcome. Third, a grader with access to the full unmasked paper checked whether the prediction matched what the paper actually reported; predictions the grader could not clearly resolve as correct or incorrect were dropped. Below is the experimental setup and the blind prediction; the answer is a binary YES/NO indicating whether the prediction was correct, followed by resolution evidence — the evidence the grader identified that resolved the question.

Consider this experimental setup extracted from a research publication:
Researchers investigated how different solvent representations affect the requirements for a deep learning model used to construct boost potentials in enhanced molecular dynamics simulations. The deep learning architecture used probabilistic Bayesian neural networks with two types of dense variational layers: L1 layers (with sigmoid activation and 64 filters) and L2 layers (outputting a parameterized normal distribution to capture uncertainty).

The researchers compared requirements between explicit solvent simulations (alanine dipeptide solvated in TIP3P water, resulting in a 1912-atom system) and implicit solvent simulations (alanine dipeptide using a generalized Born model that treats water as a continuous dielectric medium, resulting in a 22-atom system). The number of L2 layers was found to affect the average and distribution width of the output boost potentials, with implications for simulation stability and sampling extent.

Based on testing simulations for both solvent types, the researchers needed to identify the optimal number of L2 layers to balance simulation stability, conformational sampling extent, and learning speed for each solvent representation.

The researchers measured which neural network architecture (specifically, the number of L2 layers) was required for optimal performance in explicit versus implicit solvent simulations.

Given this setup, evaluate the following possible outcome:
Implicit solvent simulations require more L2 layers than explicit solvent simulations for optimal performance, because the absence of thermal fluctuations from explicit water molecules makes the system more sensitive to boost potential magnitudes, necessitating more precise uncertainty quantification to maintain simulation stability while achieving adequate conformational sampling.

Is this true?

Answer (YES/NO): YES